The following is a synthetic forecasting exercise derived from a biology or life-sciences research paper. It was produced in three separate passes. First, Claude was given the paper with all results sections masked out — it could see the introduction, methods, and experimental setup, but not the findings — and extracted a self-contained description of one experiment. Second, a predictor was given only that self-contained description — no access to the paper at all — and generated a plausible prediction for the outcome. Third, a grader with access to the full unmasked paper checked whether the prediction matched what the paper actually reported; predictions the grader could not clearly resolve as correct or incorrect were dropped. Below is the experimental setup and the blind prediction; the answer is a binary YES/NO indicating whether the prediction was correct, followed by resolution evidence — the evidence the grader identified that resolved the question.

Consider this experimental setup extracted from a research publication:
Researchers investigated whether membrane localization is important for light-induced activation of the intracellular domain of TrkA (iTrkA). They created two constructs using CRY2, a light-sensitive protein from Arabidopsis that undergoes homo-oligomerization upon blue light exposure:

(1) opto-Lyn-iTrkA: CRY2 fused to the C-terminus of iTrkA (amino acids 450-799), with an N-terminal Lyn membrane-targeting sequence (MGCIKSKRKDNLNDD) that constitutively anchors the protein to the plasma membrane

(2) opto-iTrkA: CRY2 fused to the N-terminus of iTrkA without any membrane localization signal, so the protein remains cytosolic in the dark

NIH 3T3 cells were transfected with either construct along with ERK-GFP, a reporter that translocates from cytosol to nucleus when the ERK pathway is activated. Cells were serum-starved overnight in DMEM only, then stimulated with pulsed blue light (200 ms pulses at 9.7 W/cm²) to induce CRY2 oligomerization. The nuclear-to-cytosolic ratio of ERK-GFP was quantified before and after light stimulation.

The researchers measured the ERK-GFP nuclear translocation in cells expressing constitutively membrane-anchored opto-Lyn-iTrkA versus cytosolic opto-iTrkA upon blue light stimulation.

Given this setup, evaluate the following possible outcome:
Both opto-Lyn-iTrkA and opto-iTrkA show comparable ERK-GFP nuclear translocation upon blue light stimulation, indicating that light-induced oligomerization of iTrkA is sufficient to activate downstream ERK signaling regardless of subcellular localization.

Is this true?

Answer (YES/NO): NO